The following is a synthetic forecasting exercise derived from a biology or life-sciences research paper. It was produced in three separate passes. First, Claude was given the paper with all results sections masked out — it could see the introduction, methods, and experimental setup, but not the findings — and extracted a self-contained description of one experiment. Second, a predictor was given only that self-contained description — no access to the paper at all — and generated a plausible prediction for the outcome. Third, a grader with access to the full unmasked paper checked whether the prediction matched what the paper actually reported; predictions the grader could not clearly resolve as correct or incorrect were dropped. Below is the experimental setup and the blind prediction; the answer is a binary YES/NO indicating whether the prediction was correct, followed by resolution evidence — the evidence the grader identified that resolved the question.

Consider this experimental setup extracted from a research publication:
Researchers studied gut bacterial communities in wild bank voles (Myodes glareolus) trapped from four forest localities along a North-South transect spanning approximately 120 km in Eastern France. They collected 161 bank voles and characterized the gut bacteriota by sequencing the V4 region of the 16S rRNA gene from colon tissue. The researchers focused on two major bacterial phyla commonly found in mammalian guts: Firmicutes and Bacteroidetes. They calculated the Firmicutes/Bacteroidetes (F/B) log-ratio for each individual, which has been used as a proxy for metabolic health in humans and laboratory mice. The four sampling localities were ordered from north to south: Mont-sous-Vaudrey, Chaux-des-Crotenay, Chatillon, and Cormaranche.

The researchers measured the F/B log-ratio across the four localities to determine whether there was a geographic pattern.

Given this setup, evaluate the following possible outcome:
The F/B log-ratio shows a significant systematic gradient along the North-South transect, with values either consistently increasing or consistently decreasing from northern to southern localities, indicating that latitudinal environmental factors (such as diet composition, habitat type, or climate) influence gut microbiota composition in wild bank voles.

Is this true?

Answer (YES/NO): NO